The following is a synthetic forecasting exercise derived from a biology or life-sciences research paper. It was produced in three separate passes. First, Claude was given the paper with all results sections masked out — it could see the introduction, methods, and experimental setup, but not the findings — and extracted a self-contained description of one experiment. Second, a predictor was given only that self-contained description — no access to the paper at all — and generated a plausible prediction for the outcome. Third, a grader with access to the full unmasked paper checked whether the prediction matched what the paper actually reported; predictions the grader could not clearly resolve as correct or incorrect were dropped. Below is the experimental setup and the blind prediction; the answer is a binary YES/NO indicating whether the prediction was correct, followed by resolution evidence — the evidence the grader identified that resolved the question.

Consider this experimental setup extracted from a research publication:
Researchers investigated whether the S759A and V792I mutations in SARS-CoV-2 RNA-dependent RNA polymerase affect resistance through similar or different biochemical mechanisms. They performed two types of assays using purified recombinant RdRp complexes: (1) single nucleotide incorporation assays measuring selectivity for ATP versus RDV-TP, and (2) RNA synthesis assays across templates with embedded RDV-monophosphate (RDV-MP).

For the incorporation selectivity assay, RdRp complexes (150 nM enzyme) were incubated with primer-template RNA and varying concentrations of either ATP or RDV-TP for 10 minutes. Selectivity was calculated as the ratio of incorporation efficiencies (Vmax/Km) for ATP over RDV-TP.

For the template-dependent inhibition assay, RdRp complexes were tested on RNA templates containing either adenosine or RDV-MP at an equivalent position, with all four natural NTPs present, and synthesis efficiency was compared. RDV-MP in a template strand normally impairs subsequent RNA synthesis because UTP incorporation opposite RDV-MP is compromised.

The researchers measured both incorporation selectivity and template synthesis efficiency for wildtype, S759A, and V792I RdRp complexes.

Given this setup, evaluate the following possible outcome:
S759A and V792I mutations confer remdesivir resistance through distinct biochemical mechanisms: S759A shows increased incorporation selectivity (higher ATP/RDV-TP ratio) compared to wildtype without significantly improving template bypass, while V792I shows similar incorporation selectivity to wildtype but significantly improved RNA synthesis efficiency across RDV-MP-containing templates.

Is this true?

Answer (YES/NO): YES